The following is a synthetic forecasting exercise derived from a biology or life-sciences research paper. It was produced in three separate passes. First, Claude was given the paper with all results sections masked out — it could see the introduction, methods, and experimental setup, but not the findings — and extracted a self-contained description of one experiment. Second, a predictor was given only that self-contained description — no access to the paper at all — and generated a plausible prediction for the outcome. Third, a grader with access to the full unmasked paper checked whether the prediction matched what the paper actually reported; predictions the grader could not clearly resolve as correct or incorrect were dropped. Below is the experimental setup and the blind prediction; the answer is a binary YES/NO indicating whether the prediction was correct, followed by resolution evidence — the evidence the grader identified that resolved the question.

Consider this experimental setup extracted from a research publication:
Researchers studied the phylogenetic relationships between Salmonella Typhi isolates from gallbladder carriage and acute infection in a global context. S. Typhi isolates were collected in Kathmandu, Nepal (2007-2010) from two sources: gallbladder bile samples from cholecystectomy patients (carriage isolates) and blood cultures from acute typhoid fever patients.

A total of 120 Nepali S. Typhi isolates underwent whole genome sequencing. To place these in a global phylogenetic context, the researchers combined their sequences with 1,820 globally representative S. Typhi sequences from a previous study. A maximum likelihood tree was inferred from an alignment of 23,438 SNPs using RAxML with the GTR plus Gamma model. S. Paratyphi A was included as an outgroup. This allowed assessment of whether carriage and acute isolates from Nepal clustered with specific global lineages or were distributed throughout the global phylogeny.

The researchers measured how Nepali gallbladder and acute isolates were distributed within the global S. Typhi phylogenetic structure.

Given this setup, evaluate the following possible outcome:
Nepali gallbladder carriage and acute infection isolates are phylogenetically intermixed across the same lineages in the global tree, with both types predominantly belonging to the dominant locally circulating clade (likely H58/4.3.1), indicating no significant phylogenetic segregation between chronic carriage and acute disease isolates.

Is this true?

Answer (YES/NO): YES